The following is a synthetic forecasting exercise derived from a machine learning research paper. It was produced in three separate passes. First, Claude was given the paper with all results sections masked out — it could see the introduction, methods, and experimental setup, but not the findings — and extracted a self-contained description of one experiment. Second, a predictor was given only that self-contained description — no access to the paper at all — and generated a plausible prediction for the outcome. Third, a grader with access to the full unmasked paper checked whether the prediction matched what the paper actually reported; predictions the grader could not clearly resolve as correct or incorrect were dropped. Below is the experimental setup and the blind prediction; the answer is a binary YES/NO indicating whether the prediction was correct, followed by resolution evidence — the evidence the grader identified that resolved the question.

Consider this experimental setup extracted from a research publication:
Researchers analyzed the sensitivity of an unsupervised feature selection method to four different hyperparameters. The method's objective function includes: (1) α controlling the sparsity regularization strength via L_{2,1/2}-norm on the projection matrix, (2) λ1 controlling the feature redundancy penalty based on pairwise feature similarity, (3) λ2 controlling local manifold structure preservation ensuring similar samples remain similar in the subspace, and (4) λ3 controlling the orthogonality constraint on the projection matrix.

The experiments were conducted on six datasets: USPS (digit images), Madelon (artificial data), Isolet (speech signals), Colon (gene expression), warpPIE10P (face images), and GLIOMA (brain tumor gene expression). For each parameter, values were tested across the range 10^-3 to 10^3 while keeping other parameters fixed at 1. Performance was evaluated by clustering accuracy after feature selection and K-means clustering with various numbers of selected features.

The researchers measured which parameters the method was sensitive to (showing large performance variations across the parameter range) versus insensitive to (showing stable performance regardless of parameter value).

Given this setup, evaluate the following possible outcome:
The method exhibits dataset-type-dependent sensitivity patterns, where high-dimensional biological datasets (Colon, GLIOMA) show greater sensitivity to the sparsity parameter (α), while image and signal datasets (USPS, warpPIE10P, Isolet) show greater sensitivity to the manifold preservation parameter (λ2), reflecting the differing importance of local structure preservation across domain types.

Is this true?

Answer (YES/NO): NO